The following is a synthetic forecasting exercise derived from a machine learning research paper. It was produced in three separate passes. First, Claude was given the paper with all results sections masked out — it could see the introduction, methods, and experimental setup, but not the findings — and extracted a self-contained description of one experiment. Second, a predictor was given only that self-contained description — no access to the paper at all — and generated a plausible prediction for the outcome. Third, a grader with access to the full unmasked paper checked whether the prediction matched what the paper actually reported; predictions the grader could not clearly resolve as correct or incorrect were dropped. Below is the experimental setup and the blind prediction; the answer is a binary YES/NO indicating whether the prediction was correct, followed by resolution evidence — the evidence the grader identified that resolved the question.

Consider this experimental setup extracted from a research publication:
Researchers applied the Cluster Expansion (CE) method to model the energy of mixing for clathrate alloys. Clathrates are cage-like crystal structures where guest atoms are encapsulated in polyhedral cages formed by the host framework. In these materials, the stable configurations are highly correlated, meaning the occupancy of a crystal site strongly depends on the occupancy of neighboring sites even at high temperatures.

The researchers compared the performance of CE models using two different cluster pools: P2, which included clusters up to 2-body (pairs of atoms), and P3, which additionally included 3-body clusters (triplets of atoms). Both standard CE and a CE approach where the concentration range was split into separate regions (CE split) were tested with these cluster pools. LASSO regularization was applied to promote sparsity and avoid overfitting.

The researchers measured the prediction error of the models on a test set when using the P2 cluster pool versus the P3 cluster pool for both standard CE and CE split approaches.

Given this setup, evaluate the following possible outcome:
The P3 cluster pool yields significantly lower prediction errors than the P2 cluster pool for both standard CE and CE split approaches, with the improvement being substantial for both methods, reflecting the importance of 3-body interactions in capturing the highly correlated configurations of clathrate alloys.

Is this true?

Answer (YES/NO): NO